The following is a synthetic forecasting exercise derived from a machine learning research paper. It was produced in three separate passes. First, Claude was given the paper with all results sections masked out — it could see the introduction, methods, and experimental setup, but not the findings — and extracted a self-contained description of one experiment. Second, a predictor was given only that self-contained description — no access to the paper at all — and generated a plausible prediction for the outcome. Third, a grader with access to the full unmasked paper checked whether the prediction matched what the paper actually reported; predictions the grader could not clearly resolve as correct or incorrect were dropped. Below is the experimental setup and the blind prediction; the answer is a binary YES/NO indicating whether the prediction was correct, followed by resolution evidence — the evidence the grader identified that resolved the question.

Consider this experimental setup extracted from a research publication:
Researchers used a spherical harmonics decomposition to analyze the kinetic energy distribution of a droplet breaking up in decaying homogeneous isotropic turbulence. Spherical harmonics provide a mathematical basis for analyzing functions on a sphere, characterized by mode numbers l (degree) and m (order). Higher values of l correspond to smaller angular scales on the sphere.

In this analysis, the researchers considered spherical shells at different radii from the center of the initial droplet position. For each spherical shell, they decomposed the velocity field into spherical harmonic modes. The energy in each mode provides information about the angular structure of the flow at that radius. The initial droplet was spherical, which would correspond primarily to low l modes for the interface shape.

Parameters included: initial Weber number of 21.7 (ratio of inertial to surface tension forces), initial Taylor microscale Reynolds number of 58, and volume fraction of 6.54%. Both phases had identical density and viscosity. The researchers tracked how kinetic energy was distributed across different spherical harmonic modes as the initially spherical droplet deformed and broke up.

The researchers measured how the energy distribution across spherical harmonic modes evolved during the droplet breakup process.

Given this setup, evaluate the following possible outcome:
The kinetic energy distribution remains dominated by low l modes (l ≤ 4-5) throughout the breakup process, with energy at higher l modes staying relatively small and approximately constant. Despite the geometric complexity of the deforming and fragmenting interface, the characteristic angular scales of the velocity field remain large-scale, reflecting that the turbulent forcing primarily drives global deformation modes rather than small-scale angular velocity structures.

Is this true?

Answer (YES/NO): NO